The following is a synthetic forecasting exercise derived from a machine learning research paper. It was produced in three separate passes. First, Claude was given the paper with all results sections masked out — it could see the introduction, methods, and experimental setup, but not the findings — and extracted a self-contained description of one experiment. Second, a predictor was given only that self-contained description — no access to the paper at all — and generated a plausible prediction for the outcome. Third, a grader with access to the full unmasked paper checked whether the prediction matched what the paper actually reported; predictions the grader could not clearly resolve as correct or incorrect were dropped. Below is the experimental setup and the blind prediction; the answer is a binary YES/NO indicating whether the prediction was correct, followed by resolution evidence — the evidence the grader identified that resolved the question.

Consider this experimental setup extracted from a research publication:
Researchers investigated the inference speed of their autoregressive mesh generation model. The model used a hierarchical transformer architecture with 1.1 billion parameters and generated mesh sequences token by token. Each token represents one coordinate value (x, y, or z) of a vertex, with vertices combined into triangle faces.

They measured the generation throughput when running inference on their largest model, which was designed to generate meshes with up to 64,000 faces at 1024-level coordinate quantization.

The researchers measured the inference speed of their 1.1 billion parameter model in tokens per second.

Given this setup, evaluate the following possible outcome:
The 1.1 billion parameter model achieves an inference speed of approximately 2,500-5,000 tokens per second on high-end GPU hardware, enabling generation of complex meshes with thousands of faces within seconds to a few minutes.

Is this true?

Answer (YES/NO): NO